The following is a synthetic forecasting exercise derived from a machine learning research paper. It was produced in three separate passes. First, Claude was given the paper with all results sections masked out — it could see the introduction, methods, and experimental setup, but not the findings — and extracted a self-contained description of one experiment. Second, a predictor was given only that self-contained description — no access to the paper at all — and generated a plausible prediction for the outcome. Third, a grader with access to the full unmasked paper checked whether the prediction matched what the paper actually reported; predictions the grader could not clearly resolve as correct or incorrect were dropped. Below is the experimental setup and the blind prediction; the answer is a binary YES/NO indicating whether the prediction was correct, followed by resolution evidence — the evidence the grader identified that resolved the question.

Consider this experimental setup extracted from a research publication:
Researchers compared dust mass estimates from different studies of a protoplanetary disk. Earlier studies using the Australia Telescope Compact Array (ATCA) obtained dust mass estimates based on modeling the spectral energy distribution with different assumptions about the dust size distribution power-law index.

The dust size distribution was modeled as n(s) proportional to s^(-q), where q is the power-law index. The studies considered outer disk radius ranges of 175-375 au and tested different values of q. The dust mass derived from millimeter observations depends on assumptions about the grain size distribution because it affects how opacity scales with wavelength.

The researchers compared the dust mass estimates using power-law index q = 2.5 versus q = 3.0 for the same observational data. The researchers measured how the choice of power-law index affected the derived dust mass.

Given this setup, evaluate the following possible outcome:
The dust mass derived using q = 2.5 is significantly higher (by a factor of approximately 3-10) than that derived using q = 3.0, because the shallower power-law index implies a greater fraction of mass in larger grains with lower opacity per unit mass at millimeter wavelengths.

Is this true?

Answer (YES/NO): NO